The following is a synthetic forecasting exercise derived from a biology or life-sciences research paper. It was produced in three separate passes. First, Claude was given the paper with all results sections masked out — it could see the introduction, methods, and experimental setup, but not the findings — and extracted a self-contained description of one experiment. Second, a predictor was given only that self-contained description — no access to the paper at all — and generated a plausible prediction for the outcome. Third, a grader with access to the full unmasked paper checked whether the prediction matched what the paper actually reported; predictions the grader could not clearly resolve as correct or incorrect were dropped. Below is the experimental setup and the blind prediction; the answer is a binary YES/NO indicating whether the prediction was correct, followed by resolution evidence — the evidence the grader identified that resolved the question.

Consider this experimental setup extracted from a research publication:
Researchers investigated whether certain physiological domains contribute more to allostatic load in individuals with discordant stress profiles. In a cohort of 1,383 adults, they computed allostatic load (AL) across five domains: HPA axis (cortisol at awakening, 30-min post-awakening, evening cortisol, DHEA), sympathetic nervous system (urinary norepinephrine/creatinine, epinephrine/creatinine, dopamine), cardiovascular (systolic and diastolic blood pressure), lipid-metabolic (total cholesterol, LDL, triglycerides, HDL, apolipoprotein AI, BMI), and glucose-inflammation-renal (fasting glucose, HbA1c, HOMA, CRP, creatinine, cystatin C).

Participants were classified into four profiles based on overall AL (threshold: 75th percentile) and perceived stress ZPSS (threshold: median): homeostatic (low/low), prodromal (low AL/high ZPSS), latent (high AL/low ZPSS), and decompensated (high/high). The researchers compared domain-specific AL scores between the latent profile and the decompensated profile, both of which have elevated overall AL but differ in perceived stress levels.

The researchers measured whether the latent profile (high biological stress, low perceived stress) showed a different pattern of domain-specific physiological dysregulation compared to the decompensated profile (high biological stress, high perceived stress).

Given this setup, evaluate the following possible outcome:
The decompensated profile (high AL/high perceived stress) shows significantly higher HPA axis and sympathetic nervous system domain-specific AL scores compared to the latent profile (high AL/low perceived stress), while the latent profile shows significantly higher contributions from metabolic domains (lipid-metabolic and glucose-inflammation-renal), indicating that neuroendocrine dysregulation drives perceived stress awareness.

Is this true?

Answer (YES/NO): NO